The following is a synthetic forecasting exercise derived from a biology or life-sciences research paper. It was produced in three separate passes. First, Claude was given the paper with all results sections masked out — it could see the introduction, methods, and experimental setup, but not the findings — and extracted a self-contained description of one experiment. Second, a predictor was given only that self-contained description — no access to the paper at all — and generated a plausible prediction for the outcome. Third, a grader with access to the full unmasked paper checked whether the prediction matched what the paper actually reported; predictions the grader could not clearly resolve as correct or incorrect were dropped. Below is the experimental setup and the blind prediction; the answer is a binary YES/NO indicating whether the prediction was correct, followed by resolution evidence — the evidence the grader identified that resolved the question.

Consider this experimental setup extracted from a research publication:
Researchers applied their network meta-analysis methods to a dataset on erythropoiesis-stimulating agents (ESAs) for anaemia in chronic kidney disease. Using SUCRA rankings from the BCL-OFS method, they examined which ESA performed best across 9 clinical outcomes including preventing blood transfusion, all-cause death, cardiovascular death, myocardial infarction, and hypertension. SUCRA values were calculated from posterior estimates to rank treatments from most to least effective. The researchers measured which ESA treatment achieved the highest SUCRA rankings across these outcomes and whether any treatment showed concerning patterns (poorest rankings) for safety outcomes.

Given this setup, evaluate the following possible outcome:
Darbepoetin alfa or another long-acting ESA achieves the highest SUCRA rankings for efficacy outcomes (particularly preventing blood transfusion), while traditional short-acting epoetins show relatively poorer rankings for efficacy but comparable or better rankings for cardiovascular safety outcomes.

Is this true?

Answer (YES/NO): NO